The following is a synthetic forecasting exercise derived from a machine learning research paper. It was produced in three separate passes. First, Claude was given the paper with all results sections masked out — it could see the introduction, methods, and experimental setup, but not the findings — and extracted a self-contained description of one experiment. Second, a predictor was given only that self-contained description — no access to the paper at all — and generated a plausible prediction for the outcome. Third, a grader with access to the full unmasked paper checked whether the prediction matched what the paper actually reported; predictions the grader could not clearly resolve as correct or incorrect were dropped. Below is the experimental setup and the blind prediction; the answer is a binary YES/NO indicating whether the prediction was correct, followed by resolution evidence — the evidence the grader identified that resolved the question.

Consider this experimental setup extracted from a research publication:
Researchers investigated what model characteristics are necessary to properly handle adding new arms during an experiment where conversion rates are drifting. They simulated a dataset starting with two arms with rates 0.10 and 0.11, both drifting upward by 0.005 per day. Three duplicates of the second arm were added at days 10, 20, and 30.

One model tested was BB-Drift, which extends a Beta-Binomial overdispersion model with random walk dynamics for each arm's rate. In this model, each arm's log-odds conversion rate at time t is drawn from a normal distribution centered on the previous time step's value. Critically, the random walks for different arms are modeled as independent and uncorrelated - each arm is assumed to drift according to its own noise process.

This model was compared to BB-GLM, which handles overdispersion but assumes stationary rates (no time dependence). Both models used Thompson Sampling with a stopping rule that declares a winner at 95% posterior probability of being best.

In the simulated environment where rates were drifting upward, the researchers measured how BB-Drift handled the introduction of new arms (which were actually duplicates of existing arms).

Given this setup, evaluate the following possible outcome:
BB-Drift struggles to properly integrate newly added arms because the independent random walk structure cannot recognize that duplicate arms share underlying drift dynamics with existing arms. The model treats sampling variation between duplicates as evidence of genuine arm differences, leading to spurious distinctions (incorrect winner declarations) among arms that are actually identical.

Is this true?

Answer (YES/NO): NO